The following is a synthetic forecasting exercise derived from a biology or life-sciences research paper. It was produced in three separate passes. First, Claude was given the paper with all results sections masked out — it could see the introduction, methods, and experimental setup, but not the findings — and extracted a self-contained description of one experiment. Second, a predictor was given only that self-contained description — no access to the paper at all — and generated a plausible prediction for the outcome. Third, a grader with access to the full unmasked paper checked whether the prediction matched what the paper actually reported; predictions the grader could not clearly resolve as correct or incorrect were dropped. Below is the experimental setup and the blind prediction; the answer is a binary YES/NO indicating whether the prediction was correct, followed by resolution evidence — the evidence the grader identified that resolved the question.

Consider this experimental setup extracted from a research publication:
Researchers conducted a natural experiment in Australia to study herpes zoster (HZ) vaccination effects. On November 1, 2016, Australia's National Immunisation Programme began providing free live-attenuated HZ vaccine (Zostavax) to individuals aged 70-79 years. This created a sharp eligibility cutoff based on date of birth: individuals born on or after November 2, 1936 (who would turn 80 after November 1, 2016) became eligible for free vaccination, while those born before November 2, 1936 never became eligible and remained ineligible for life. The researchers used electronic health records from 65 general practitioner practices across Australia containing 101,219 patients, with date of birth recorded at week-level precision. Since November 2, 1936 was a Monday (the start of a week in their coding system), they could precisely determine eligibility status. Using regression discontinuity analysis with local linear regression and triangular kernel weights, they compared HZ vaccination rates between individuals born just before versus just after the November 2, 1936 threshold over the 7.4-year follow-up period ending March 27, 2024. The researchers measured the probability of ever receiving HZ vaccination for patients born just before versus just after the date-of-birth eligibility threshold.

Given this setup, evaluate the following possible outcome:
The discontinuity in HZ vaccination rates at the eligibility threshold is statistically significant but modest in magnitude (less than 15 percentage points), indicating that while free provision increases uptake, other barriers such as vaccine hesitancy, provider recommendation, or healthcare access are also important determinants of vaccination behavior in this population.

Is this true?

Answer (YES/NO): NO